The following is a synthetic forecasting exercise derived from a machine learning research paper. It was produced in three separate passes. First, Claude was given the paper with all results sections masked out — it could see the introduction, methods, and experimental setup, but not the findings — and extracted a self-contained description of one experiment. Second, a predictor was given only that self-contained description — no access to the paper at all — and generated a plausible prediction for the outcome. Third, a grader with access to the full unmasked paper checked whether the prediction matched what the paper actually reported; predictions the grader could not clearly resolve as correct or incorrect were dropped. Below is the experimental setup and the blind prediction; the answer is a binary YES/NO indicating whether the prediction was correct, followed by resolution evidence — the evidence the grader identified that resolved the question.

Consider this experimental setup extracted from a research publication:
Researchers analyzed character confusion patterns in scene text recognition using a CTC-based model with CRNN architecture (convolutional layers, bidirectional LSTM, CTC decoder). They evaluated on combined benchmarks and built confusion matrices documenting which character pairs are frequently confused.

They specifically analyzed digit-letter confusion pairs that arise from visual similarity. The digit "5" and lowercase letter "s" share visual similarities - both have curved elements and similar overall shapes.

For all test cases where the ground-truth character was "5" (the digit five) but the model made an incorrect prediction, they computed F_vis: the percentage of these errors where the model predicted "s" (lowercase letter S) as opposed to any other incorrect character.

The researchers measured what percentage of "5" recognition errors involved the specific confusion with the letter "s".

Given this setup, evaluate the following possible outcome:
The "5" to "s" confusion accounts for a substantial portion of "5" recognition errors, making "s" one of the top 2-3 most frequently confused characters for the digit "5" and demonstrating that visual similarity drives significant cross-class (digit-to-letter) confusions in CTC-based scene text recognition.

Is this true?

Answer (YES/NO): YES